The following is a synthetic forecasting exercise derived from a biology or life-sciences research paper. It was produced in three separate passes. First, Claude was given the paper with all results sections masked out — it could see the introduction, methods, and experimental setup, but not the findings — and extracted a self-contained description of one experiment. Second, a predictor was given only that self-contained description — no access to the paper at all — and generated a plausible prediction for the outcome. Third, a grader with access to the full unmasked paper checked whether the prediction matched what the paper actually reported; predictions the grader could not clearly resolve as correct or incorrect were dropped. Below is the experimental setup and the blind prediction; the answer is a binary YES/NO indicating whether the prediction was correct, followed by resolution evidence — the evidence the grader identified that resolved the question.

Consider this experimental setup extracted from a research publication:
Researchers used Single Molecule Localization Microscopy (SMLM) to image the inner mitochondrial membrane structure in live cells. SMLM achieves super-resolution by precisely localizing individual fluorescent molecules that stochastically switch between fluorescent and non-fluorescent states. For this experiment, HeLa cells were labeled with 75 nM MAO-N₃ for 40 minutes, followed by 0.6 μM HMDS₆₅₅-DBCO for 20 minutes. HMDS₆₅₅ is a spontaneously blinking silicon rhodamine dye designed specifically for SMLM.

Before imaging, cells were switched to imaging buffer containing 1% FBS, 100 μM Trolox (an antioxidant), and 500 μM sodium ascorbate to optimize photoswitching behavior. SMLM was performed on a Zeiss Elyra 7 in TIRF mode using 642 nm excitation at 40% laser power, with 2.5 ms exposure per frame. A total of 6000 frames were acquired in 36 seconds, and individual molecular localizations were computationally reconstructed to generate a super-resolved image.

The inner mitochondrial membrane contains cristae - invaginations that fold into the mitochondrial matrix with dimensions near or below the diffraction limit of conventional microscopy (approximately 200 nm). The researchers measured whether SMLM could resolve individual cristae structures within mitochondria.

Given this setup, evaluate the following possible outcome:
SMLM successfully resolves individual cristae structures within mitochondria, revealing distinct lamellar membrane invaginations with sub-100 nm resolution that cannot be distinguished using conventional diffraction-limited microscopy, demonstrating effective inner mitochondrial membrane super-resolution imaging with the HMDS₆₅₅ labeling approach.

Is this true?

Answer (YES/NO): YES